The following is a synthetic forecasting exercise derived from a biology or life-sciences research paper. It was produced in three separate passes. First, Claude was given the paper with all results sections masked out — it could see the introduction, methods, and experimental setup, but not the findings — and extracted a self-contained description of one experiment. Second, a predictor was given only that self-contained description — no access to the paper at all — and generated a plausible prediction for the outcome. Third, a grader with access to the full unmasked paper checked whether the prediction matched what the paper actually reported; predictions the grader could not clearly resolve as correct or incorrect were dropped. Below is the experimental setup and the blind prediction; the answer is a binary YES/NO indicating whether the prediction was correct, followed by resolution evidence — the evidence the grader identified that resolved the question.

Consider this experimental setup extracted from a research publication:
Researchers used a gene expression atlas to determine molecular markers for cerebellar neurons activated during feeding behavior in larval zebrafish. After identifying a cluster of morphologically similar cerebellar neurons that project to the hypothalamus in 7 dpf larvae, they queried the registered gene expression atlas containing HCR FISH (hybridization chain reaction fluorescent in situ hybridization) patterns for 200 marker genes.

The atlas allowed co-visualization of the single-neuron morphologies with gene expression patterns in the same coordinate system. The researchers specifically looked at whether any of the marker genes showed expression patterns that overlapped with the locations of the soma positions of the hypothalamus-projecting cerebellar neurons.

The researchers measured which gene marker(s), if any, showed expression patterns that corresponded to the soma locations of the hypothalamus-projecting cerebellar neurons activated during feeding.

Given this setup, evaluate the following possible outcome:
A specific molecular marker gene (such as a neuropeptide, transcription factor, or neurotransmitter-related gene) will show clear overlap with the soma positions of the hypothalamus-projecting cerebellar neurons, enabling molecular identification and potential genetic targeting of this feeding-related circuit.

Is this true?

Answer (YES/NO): YES